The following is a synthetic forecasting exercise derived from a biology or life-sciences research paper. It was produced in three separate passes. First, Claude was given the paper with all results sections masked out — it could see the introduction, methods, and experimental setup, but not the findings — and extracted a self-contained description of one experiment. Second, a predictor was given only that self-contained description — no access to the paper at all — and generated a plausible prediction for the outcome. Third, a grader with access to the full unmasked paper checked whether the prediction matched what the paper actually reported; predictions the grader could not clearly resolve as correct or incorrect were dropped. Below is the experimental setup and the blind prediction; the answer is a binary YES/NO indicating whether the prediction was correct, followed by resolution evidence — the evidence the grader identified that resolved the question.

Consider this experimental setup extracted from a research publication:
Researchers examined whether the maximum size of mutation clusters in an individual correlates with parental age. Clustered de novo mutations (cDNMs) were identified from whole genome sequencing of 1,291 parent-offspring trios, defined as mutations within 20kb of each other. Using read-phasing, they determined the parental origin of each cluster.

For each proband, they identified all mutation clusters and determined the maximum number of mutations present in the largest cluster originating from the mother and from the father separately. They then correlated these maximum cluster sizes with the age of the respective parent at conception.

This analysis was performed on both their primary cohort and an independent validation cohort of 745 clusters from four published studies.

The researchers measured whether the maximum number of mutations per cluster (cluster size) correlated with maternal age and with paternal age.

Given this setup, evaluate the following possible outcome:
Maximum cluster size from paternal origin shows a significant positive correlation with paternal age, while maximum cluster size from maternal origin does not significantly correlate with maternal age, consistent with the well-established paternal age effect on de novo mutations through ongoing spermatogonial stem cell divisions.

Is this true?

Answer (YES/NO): NO